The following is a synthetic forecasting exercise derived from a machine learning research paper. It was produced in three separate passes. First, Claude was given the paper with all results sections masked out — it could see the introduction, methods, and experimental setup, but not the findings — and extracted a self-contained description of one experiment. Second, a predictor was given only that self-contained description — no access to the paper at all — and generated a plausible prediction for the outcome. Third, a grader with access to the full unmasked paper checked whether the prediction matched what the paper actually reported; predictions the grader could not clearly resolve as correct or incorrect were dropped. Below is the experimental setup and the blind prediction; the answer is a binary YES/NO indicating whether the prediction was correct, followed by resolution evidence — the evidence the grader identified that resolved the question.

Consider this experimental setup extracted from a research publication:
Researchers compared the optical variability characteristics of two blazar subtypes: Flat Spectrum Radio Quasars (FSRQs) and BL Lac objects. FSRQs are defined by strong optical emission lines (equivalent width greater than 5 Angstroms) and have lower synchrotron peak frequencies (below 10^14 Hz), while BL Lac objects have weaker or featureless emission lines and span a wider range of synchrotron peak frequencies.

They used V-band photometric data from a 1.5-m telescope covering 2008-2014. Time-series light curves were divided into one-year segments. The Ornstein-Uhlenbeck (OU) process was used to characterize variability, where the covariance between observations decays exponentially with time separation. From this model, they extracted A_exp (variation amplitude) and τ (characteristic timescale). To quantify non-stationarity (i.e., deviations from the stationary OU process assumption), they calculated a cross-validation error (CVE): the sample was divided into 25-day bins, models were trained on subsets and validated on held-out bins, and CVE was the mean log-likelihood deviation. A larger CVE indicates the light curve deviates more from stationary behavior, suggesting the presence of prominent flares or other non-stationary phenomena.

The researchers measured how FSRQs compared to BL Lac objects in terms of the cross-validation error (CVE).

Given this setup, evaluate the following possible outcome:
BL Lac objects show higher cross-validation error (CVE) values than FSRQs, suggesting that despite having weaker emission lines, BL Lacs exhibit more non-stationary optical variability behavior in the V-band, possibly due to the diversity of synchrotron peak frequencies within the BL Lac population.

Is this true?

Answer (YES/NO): NO